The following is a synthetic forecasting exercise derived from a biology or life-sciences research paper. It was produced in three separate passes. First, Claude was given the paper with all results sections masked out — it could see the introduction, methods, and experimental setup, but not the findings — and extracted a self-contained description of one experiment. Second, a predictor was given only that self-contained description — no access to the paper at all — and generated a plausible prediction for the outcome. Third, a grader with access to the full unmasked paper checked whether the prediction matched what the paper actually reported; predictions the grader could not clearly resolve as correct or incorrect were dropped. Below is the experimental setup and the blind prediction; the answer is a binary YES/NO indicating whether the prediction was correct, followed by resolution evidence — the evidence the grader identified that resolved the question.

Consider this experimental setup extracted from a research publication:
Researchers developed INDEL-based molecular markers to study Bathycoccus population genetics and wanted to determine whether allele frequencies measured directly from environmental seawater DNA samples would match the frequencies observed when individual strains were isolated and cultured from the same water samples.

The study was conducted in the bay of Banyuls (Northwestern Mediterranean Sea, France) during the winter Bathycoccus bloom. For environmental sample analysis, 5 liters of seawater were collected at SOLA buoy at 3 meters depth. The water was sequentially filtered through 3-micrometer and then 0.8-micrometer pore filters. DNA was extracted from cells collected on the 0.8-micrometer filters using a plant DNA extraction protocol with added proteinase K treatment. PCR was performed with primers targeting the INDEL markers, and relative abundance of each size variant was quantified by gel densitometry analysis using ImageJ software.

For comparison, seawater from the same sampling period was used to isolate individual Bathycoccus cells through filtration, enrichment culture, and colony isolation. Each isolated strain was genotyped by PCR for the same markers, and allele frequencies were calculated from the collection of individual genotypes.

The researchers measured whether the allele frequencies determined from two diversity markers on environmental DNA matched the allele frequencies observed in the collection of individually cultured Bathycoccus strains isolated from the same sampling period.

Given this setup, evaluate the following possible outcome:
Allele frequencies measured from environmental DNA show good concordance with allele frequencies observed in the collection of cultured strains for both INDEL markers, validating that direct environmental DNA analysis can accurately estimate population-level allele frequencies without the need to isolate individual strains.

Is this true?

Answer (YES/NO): YES